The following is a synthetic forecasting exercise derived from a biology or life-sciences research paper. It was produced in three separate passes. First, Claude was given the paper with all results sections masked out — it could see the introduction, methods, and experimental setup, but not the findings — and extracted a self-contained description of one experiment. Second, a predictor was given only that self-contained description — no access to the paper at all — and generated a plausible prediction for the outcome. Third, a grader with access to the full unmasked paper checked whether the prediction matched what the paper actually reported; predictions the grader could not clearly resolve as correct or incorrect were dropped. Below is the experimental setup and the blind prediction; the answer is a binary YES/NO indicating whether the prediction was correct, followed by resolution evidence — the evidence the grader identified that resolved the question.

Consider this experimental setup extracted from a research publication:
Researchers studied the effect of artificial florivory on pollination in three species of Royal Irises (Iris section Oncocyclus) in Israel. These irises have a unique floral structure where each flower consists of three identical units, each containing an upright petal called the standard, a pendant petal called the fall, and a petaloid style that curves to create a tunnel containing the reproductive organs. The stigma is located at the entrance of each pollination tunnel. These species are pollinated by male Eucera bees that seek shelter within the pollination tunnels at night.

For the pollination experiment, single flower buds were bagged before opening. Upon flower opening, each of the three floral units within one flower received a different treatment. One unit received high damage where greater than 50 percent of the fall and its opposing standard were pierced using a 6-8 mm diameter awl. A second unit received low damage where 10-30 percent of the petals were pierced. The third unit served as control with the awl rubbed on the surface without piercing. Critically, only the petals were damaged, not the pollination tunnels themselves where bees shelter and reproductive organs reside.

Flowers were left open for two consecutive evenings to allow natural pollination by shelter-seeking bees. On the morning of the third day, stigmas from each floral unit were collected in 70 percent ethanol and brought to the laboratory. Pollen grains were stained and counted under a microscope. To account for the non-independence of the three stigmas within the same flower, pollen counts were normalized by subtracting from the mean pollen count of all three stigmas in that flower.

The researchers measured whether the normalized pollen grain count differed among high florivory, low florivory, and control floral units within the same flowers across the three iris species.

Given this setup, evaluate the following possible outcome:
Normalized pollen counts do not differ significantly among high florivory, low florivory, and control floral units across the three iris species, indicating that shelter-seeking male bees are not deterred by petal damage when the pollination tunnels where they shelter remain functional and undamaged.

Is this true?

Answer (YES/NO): NO